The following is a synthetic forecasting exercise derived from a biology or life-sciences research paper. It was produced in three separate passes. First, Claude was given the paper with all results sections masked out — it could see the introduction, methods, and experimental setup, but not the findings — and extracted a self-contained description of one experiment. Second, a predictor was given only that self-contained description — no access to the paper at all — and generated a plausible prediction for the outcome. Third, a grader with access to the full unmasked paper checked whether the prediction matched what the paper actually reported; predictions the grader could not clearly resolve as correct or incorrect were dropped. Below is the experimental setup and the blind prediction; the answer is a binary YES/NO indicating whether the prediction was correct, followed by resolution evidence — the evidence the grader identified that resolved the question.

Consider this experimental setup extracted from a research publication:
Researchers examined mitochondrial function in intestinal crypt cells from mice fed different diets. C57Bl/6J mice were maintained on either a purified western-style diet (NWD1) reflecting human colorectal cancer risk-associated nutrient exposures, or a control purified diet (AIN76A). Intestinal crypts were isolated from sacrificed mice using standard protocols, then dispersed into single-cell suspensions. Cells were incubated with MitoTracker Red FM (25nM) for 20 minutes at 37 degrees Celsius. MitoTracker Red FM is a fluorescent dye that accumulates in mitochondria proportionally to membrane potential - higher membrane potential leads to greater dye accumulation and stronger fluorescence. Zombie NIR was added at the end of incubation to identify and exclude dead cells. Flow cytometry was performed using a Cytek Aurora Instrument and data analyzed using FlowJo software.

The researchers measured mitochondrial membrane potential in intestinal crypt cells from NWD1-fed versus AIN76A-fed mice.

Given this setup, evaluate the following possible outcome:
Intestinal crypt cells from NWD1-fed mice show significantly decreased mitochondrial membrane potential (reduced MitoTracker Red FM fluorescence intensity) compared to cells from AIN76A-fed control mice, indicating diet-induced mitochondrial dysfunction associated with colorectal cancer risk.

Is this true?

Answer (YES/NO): YES